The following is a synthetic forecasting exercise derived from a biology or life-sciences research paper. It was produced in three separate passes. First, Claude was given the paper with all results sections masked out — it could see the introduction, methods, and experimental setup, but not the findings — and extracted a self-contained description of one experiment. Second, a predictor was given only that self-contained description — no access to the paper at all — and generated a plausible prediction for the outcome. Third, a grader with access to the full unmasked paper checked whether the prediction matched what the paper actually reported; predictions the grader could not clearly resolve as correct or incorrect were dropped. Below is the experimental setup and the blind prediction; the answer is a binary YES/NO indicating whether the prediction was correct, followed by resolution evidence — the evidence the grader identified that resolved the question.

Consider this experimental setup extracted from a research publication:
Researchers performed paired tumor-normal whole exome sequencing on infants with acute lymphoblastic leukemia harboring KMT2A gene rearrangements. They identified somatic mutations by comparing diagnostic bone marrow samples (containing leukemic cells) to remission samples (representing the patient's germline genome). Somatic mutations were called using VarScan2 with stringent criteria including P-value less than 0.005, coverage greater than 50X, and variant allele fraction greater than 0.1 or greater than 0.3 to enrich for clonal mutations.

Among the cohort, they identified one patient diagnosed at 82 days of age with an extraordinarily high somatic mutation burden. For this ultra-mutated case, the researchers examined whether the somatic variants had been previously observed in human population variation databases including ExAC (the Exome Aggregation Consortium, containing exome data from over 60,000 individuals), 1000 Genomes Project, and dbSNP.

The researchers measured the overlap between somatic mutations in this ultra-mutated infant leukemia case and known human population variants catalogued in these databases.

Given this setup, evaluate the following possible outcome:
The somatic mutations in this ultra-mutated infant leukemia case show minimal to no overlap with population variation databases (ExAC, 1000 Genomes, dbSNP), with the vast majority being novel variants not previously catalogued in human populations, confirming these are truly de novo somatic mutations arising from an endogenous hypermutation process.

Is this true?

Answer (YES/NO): NO